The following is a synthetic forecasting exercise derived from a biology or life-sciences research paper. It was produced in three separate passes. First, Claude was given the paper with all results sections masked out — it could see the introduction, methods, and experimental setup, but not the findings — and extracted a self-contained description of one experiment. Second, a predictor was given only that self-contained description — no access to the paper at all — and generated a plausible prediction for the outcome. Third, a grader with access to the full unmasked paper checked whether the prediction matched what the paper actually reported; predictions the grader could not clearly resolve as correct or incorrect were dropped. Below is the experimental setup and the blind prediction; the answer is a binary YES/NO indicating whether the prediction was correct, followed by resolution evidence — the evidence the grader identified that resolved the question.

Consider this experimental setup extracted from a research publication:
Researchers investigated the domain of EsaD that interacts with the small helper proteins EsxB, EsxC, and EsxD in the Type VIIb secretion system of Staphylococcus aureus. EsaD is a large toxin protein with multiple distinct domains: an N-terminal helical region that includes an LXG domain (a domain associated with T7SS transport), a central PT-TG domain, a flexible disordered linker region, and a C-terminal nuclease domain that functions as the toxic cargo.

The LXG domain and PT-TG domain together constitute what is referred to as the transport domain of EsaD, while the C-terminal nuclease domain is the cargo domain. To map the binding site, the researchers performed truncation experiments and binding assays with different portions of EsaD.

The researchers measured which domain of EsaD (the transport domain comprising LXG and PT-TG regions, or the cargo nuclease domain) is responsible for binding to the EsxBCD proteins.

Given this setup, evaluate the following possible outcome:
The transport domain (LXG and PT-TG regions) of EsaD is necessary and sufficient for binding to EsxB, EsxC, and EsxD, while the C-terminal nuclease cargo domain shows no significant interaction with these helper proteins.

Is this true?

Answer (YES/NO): YES